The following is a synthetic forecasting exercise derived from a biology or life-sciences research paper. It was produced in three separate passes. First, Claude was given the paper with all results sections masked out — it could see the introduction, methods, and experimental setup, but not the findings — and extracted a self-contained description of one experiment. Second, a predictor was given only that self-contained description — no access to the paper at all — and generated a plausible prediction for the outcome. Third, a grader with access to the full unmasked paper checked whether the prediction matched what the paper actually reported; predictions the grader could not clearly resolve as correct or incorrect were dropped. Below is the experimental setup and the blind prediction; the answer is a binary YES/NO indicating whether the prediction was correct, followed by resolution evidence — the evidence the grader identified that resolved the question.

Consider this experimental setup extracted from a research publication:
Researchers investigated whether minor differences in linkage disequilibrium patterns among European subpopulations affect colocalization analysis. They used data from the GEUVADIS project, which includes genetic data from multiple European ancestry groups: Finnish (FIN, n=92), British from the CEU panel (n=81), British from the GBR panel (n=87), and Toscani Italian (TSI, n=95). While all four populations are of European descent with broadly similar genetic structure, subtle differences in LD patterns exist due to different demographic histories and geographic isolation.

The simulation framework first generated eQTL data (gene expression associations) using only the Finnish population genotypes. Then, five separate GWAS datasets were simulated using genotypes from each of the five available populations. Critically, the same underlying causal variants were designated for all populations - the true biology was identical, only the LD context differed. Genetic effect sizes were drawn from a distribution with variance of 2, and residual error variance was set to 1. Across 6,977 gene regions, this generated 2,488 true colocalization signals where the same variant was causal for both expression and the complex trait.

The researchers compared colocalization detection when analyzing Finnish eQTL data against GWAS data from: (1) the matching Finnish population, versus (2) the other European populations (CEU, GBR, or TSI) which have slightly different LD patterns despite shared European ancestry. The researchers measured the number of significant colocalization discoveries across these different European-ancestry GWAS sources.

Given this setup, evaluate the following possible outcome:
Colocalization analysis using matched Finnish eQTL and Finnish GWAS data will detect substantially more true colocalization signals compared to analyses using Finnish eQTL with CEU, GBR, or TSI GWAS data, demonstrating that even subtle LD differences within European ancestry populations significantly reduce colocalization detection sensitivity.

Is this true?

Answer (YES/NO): NO